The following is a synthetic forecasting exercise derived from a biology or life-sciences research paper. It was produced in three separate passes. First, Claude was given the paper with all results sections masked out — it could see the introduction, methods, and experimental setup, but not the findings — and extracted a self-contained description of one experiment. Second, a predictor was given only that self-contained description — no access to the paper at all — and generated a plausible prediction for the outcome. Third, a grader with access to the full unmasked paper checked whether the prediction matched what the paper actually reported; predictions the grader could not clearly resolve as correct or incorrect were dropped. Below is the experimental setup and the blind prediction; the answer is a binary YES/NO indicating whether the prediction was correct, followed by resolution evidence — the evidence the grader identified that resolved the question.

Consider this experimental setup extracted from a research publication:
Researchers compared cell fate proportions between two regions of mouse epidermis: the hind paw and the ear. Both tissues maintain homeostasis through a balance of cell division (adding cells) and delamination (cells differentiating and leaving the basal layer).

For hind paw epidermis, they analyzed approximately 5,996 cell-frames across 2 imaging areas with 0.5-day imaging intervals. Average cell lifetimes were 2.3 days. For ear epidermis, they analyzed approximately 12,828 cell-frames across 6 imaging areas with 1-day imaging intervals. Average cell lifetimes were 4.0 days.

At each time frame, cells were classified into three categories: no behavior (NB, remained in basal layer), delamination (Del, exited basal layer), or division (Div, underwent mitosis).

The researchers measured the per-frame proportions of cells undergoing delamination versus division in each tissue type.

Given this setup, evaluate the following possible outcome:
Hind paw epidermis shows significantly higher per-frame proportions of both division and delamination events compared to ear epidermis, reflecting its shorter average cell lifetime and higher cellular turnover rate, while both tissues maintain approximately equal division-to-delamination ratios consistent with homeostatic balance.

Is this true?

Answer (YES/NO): NO